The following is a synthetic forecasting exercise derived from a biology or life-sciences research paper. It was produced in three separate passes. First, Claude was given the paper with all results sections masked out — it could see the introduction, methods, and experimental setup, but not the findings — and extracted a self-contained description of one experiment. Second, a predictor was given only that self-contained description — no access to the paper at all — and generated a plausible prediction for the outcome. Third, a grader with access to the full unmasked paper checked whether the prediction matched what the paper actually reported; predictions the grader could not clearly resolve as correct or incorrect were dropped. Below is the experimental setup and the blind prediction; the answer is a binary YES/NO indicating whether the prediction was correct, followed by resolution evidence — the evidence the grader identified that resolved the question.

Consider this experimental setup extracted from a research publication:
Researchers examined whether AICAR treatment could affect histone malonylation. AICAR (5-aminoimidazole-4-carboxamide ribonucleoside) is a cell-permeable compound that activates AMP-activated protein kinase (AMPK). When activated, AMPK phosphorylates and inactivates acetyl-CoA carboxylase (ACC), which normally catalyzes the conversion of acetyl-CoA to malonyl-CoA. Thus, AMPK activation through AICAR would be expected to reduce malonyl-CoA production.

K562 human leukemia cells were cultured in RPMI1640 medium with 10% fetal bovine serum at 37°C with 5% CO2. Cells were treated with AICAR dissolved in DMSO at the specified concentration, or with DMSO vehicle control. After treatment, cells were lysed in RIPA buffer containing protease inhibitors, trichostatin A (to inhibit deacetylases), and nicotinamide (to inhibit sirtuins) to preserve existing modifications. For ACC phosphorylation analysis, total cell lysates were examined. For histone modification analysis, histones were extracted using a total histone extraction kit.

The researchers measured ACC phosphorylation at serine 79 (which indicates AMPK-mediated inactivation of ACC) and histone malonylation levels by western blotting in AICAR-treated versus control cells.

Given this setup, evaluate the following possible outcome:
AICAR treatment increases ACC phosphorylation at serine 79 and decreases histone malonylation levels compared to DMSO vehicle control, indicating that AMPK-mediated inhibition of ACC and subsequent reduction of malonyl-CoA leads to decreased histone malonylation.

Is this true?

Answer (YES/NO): NO